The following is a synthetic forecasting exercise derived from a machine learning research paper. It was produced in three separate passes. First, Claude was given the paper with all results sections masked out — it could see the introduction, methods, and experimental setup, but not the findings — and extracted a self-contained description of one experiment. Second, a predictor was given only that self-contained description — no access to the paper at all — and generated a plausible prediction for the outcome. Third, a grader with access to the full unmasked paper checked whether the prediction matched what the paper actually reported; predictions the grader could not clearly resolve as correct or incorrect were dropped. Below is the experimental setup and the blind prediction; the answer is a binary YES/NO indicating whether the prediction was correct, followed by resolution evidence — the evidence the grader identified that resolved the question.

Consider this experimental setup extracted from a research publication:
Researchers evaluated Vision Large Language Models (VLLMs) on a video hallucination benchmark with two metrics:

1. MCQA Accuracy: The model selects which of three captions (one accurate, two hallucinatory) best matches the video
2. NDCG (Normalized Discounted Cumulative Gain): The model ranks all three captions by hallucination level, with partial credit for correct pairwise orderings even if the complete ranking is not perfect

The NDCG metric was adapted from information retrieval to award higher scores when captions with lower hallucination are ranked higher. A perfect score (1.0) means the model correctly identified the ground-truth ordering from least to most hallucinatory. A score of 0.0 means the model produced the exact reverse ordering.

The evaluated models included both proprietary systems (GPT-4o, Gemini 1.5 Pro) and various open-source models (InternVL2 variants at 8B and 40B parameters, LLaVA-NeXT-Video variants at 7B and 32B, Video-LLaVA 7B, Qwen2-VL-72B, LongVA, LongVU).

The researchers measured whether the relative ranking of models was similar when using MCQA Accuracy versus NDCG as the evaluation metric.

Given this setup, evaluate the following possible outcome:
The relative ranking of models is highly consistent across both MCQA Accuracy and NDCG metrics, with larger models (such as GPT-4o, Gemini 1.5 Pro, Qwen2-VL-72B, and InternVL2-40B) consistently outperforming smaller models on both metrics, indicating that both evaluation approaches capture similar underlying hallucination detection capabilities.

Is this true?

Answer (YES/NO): NO